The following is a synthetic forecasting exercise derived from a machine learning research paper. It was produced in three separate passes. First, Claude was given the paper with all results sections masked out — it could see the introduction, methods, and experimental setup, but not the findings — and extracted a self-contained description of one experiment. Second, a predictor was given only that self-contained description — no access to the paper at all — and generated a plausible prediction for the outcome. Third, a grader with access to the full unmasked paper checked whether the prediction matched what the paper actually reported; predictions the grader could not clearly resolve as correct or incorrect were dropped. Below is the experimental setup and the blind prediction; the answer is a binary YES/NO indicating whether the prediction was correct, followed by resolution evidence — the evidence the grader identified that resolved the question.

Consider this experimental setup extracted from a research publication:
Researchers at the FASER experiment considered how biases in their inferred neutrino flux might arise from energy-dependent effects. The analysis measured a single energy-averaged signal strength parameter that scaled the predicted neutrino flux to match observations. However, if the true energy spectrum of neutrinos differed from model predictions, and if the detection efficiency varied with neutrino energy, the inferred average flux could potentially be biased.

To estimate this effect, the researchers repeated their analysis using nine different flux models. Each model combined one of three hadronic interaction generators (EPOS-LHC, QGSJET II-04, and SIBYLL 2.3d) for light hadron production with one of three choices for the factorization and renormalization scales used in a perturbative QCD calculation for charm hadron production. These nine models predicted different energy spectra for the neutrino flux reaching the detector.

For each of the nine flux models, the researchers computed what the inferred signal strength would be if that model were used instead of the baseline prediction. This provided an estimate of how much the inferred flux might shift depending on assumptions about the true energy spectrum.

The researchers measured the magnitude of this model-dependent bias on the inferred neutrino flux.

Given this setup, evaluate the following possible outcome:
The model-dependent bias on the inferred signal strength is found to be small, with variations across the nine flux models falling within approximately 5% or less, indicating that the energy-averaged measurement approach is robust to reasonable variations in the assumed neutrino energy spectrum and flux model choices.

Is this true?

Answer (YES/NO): YES